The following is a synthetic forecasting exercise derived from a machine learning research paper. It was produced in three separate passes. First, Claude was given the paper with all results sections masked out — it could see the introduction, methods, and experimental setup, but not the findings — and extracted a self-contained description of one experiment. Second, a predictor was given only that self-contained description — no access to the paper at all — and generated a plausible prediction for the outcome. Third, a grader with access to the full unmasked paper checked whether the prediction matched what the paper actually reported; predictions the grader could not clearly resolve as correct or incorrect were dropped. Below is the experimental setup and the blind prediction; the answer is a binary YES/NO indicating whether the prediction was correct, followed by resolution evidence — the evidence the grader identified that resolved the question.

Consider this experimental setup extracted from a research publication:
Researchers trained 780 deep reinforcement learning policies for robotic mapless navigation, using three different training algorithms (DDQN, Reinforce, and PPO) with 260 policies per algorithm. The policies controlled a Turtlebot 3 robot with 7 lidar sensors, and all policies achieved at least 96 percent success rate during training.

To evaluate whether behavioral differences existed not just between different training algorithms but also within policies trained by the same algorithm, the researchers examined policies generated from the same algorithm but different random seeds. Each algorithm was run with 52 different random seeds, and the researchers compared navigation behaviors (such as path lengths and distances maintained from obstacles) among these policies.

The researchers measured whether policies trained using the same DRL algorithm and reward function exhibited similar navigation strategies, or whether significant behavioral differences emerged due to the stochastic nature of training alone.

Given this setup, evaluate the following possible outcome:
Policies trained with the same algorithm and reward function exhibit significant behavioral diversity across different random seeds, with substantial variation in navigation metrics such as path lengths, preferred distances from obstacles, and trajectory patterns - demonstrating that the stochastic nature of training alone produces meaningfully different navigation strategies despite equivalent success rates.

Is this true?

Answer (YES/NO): YES